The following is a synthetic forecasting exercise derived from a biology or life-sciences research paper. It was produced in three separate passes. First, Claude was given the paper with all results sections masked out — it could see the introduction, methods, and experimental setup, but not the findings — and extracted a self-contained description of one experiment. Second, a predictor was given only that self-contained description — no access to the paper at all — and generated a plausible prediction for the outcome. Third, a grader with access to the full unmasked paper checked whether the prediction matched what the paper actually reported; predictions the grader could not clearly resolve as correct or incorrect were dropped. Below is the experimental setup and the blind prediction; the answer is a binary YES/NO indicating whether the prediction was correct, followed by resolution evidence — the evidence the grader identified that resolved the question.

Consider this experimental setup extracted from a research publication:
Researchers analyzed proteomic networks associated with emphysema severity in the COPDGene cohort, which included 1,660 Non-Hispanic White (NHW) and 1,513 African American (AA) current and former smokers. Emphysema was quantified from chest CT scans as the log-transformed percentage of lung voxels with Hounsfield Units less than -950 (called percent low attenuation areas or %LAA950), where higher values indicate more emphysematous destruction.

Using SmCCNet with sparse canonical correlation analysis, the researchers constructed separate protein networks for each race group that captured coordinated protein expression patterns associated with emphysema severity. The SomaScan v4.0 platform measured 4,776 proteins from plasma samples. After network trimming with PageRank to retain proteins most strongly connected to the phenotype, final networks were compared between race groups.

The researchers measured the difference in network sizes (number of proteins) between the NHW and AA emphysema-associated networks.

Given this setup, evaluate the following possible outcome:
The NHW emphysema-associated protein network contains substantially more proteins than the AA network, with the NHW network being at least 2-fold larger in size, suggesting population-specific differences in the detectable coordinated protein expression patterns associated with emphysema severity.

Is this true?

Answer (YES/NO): NO